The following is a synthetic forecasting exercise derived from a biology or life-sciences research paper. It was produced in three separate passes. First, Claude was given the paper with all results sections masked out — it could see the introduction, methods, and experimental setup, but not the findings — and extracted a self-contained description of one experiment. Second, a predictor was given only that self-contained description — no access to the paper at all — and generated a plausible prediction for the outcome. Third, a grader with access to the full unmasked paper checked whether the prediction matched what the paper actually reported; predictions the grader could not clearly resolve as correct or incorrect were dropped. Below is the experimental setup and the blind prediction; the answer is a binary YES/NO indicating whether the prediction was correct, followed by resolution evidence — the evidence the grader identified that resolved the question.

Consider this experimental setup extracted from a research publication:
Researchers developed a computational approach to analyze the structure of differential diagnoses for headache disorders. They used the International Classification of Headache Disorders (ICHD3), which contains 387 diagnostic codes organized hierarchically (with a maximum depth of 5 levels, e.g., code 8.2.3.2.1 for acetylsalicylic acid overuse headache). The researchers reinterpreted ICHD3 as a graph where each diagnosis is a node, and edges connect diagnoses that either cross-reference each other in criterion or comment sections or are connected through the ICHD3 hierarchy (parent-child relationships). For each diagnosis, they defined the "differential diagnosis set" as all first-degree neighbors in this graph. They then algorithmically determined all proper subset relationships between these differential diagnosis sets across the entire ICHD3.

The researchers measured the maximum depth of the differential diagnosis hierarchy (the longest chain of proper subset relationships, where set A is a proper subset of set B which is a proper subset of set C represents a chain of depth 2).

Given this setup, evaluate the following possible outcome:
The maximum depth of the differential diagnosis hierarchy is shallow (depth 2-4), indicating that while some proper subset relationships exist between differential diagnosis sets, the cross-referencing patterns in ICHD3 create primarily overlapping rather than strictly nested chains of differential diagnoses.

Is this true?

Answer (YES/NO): YES